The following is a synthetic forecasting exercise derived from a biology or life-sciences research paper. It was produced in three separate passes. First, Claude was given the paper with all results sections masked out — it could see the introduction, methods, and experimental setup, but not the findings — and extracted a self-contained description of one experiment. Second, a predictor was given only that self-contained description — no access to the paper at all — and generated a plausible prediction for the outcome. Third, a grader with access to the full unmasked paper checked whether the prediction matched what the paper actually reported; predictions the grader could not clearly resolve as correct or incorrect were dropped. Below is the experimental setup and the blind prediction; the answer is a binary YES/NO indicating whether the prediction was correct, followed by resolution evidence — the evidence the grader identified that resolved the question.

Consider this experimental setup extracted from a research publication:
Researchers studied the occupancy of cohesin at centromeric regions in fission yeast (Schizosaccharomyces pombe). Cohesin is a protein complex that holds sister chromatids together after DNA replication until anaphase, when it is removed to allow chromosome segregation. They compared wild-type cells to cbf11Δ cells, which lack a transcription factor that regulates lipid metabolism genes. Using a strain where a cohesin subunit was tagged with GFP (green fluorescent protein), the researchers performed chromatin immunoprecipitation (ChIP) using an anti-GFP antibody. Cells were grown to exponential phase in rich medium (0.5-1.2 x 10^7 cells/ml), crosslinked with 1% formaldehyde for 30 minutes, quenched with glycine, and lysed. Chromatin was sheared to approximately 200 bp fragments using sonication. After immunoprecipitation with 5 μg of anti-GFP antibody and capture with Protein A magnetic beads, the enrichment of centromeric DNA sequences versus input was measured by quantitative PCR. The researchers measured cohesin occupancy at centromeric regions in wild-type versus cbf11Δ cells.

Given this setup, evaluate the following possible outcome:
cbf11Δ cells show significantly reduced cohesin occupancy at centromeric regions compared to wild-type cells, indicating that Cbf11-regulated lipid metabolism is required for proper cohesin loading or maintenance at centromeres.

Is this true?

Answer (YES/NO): NO